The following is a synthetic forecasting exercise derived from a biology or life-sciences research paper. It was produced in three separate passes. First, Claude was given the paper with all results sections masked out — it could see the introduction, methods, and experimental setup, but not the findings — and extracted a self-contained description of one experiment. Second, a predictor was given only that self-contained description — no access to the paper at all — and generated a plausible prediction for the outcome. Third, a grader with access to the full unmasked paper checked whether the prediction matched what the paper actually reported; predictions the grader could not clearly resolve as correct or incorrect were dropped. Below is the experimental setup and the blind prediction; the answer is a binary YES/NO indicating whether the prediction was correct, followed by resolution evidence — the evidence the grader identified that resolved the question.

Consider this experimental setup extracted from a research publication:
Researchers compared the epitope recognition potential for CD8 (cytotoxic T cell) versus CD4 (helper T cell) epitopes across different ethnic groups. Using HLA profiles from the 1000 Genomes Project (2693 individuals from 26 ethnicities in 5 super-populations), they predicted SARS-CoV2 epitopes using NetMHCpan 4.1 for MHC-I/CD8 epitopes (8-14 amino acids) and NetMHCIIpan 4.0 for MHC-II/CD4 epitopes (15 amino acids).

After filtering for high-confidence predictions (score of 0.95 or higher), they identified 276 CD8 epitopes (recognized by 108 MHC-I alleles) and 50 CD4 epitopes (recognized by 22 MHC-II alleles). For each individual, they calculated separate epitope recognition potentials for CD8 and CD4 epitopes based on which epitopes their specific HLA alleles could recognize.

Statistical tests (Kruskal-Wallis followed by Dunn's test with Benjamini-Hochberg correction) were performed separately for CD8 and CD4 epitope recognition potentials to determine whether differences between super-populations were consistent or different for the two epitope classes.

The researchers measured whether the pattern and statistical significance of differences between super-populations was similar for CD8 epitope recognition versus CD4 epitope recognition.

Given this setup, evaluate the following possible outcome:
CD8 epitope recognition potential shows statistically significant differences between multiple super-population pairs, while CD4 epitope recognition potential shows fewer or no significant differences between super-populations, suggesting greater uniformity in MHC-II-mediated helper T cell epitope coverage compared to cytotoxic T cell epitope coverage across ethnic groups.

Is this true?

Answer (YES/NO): NO